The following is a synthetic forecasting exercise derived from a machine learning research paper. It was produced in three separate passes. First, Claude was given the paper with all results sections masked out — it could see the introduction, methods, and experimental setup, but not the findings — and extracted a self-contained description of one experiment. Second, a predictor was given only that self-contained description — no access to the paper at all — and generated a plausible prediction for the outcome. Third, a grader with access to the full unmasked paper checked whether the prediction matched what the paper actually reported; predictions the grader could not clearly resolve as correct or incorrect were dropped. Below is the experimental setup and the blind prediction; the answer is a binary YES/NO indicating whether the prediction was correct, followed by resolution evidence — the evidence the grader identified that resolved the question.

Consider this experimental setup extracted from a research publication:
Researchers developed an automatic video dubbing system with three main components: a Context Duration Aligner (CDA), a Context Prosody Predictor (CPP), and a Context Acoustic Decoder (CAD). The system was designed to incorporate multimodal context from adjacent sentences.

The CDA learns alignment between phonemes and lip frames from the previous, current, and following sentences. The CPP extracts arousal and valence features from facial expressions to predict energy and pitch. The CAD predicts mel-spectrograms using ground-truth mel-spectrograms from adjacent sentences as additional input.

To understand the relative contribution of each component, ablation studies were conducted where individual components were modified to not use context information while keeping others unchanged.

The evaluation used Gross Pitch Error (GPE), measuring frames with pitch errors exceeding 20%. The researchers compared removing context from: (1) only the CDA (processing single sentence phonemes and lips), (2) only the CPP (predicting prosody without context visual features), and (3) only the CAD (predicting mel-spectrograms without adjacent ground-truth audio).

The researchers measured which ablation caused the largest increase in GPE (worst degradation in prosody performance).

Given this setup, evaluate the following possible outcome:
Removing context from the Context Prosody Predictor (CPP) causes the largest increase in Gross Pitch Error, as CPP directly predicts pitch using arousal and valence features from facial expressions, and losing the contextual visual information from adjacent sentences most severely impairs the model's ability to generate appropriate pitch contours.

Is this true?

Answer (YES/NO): NO